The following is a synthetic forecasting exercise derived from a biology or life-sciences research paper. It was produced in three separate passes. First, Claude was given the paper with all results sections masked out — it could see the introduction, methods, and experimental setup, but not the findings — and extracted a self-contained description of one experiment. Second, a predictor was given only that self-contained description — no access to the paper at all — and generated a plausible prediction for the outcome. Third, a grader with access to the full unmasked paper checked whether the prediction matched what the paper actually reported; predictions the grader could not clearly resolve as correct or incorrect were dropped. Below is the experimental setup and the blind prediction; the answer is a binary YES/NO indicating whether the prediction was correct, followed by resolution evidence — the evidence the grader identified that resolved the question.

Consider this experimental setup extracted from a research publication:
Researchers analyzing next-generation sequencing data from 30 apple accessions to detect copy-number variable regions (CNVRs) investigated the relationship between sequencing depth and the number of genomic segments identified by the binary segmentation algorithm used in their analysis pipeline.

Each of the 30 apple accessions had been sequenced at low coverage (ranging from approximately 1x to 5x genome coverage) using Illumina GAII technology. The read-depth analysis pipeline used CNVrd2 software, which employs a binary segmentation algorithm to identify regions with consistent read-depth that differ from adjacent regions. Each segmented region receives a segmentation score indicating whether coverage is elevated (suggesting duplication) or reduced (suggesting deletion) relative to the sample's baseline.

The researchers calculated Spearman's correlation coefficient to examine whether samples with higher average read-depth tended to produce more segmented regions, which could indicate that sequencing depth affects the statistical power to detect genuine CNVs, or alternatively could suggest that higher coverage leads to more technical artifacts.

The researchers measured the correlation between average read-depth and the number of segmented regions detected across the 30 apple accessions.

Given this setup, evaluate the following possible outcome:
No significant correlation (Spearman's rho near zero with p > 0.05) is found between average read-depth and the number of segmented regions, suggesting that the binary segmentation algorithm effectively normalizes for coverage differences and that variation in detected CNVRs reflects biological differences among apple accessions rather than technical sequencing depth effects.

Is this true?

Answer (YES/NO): NO